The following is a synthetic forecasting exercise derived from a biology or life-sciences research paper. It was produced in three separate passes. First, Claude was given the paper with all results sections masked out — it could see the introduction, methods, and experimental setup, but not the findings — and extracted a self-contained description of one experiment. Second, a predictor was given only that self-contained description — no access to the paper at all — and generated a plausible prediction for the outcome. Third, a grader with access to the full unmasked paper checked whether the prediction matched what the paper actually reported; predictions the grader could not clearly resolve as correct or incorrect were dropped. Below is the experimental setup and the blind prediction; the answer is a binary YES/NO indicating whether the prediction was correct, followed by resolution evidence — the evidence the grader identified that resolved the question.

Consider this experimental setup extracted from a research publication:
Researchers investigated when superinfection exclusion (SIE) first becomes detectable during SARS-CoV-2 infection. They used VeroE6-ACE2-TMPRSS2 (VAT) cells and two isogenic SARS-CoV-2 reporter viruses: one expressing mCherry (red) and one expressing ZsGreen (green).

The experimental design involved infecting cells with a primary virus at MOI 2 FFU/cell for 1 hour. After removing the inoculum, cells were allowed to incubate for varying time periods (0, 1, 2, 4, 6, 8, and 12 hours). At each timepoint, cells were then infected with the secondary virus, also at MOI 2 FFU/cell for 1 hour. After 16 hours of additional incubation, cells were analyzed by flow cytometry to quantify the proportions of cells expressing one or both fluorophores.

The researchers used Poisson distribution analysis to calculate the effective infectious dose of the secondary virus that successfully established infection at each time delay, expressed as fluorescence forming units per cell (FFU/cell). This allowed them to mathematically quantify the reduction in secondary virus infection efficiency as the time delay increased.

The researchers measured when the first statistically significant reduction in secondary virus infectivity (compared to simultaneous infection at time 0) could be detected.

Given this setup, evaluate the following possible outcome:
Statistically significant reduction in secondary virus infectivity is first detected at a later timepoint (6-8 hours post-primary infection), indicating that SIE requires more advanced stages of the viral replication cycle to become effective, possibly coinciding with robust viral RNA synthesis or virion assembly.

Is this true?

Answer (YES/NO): NO